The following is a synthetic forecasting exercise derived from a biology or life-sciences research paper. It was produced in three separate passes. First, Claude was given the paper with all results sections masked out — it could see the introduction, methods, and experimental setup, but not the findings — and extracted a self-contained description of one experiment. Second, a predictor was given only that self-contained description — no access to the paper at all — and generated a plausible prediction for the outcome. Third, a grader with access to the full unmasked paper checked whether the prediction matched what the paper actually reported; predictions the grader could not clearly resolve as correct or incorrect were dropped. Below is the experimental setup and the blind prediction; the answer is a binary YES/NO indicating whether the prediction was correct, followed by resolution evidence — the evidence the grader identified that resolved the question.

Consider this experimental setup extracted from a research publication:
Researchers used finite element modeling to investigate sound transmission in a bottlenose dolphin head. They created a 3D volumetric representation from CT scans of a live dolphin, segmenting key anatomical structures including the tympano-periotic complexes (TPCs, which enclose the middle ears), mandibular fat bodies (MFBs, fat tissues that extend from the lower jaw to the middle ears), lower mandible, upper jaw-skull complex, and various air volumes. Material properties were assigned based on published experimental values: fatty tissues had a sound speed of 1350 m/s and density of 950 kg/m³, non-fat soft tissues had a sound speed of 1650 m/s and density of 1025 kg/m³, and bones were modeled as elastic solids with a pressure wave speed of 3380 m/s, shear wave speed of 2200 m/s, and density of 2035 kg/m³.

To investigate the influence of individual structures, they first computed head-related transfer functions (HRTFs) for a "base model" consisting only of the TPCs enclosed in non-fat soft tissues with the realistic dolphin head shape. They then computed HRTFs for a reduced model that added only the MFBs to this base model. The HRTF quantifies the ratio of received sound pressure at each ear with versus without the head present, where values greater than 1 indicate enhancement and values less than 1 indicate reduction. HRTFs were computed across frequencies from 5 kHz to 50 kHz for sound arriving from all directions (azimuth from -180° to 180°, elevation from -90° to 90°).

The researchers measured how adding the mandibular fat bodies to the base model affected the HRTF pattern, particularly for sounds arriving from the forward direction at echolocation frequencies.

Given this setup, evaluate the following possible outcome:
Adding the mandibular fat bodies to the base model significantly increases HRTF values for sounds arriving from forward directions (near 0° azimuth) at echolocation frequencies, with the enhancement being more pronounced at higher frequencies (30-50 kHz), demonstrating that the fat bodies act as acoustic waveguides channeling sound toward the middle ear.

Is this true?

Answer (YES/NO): NO